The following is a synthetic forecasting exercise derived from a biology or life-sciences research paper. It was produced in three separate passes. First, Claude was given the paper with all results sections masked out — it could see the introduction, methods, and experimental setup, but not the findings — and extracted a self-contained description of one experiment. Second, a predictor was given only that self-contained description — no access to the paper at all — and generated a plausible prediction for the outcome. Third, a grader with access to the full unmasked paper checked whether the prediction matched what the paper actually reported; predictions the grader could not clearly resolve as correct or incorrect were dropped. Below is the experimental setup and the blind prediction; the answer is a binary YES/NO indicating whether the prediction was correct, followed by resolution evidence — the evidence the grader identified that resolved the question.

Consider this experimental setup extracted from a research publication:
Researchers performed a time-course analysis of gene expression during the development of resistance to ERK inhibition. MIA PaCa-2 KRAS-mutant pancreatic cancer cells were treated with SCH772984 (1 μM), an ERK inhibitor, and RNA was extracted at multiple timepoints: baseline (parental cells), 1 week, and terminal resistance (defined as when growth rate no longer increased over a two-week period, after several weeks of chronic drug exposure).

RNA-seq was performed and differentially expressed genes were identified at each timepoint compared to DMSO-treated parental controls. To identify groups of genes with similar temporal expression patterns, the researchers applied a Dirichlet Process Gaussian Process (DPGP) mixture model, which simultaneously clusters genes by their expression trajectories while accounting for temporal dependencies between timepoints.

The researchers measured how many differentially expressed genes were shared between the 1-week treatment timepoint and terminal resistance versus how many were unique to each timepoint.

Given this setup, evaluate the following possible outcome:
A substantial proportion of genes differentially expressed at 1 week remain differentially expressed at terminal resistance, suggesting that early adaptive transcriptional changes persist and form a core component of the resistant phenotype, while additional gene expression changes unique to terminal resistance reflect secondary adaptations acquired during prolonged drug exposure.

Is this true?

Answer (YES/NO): NO